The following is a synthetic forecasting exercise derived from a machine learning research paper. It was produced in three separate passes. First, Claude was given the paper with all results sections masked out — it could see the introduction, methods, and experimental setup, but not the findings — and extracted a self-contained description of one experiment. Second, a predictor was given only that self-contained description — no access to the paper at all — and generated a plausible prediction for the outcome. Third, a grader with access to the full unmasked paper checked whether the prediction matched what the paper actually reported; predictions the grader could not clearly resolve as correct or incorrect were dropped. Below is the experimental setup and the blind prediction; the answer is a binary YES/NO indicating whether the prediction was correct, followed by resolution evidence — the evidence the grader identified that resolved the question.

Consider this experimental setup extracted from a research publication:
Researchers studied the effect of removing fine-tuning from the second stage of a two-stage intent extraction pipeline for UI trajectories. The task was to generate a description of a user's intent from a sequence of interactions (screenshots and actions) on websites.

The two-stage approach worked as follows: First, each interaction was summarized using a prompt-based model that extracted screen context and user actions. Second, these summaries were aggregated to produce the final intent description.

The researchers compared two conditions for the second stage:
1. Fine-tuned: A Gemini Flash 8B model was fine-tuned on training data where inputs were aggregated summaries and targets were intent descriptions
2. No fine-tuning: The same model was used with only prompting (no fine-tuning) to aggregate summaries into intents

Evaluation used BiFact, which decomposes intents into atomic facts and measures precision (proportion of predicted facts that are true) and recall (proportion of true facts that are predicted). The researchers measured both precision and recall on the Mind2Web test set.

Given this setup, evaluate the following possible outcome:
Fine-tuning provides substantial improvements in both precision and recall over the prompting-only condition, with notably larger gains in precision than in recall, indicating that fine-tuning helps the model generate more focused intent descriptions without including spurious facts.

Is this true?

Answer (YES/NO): NO